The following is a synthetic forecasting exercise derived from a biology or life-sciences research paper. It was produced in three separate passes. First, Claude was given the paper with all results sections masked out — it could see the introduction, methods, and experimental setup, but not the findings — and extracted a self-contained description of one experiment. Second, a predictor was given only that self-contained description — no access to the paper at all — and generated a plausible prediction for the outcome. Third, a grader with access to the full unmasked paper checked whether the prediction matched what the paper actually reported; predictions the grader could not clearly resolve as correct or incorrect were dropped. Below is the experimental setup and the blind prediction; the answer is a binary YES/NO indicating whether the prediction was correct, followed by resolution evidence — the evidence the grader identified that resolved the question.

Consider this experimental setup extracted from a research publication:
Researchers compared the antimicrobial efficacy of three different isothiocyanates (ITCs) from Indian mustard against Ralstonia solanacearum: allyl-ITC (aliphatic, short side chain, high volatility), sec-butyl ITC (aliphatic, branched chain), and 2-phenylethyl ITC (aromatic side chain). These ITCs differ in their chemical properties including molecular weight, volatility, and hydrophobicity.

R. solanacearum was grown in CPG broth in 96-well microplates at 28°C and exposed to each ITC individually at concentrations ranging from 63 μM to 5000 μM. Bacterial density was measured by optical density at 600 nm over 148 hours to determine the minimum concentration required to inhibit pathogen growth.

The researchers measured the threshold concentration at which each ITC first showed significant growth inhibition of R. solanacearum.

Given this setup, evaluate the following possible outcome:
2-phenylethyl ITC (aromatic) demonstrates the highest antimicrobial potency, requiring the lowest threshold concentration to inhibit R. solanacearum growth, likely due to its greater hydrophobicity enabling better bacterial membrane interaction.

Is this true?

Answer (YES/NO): NO